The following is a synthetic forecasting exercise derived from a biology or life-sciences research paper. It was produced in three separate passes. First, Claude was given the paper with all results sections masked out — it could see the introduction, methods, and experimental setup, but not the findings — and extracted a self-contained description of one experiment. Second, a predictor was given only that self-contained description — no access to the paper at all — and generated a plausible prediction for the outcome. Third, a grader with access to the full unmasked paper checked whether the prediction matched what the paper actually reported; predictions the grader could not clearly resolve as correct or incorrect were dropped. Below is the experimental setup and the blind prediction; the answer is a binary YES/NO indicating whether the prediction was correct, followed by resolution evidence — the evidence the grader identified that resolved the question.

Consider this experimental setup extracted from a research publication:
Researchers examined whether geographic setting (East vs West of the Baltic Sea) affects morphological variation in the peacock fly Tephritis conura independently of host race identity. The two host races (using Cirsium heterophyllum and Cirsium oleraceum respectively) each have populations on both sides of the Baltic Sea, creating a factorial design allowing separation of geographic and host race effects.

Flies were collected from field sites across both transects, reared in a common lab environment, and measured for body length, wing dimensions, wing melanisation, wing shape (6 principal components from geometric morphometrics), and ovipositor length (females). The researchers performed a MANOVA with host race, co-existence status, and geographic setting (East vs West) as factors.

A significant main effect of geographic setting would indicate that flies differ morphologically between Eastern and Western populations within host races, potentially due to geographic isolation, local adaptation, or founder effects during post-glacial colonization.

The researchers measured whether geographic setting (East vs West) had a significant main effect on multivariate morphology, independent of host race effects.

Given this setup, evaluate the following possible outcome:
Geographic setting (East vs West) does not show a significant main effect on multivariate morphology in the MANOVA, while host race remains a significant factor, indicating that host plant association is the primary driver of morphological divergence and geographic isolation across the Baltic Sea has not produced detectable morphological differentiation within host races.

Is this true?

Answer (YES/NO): NO